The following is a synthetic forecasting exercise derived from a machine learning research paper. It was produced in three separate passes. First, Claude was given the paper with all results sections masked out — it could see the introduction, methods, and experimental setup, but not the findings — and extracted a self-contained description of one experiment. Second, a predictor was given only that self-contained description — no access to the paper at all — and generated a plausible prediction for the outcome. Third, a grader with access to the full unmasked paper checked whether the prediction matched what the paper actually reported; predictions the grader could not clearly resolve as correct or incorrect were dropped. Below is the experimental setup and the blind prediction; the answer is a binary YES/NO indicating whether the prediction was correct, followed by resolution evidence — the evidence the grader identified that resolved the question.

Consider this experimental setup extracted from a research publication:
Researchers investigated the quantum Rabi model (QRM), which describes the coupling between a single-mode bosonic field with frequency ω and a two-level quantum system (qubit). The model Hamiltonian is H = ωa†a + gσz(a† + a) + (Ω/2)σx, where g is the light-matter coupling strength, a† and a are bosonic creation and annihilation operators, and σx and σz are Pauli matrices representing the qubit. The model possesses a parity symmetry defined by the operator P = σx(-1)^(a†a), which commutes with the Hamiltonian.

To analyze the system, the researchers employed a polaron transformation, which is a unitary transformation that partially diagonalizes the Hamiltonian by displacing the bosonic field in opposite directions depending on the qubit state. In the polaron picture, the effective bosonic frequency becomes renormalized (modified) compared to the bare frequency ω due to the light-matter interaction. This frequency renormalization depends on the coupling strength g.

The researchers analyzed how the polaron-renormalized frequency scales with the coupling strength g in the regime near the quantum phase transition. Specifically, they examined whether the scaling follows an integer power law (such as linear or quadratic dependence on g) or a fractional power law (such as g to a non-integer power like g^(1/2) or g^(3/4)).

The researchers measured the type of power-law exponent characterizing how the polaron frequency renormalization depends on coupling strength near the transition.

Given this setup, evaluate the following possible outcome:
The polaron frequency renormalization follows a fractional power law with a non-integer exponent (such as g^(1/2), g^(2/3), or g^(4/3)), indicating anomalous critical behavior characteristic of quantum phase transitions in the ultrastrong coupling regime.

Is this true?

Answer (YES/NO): YES